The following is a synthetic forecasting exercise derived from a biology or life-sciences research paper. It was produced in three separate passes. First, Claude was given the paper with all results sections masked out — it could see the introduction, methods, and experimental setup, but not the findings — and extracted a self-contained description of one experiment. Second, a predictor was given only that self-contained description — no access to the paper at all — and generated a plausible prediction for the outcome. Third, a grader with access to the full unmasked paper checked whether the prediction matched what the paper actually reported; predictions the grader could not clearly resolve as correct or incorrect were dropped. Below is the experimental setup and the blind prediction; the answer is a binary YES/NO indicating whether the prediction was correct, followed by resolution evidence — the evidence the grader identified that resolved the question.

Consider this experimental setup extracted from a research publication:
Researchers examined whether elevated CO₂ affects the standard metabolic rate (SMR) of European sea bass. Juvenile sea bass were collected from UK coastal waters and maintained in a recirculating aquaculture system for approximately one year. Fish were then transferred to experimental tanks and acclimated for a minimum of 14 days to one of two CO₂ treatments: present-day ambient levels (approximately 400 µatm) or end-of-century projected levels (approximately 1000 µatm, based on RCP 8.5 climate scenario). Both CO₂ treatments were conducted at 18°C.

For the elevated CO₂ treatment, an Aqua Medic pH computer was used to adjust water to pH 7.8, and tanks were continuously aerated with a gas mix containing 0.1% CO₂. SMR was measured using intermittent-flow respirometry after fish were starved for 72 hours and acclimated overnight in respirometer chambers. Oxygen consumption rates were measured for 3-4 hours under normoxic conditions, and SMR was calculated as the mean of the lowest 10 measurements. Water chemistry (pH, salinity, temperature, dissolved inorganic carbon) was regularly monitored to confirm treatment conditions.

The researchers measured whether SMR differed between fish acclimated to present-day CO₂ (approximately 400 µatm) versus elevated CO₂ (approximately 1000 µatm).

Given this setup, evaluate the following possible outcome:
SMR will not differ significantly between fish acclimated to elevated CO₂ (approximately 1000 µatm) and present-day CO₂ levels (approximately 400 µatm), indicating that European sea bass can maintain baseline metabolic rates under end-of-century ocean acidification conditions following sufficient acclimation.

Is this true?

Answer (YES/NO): YES